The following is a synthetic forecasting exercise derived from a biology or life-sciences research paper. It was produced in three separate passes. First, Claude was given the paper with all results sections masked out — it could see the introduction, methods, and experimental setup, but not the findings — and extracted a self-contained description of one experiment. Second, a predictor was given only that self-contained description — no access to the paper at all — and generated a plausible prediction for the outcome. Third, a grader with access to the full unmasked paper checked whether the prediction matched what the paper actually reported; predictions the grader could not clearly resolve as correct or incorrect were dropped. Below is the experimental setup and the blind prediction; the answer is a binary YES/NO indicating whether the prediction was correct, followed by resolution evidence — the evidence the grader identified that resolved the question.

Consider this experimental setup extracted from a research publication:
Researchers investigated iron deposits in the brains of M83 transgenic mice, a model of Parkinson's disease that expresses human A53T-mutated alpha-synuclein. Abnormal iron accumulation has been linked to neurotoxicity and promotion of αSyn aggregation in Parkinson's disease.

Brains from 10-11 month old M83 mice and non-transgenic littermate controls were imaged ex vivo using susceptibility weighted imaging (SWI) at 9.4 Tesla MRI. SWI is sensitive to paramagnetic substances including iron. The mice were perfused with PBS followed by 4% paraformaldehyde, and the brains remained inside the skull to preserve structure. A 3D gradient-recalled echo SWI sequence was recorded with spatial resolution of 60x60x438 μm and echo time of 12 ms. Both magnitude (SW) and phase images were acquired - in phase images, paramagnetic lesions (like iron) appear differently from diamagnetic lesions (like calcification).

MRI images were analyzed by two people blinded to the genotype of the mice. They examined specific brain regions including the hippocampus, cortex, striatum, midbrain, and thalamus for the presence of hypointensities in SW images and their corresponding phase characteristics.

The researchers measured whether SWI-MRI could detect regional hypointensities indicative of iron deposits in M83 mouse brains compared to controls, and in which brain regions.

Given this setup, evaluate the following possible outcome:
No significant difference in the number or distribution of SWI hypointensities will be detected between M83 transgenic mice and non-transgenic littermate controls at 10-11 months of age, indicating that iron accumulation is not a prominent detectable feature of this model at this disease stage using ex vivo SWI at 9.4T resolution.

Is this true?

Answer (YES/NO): NO